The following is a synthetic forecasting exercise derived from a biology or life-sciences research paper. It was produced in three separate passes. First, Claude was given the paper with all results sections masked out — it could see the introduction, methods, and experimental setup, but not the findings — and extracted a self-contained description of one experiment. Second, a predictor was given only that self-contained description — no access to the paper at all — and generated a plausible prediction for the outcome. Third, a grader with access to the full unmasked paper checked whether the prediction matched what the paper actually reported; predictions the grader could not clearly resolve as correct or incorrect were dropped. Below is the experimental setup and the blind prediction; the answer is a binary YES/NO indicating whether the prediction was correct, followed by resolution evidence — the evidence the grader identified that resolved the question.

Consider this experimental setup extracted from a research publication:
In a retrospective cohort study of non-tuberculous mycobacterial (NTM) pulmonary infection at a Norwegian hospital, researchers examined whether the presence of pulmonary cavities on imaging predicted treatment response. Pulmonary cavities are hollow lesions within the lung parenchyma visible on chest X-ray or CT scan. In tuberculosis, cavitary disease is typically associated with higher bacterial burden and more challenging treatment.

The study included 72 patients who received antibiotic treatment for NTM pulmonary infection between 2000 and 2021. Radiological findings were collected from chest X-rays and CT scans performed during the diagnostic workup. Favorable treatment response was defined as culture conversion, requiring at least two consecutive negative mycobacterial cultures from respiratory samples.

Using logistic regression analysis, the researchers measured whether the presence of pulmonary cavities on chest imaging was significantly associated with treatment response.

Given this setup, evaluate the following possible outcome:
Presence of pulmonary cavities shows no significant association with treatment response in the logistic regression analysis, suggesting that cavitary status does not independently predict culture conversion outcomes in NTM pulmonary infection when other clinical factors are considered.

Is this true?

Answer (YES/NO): YES